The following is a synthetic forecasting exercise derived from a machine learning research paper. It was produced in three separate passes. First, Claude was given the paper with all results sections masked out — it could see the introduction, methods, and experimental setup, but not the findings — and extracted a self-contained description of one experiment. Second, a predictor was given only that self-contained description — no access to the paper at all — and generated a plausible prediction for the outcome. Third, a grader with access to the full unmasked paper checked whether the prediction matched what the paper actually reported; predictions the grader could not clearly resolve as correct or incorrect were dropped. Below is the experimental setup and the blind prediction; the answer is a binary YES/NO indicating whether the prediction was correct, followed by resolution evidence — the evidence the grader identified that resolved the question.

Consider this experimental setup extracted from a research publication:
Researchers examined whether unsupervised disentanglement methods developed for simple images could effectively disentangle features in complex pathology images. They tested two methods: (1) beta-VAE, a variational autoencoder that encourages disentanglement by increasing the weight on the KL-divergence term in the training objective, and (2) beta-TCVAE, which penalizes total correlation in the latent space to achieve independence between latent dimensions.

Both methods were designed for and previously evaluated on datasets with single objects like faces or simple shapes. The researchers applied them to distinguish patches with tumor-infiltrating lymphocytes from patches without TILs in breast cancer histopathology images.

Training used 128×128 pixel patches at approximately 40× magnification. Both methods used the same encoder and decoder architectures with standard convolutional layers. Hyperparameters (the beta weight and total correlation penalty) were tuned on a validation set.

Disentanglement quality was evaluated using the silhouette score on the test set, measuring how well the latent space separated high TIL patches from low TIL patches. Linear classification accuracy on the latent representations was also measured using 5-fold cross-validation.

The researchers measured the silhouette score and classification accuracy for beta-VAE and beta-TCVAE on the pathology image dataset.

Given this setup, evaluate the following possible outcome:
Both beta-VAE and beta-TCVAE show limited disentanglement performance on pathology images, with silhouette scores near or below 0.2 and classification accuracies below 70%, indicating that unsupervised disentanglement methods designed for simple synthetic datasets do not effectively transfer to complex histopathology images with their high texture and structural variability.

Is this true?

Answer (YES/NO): NO